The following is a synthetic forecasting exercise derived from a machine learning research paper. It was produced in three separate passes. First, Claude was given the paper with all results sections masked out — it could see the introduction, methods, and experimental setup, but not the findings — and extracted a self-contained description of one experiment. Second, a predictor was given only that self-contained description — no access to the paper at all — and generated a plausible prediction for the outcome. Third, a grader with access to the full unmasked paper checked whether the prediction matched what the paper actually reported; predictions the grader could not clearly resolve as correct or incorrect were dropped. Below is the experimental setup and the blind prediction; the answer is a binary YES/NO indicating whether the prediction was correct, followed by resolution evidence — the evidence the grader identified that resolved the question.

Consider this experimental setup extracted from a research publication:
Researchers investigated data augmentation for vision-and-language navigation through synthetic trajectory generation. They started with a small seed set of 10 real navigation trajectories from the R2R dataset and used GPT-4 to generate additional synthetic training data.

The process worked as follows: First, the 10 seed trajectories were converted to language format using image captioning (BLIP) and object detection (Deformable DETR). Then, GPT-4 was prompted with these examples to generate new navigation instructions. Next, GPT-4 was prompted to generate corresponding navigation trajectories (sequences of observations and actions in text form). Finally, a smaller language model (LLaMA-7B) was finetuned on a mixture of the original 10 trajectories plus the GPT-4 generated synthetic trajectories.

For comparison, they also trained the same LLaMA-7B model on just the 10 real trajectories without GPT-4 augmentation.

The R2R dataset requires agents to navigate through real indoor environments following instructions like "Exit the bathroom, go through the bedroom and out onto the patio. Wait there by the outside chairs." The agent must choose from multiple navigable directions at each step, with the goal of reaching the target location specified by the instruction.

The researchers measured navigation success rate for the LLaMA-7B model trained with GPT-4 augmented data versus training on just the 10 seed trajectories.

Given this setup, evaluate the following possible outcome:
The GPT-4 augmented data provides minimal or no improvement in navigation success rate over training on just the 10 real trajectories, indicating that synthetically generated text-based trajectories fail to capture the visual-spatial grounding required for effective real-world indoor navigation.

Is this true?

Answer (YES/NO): NO